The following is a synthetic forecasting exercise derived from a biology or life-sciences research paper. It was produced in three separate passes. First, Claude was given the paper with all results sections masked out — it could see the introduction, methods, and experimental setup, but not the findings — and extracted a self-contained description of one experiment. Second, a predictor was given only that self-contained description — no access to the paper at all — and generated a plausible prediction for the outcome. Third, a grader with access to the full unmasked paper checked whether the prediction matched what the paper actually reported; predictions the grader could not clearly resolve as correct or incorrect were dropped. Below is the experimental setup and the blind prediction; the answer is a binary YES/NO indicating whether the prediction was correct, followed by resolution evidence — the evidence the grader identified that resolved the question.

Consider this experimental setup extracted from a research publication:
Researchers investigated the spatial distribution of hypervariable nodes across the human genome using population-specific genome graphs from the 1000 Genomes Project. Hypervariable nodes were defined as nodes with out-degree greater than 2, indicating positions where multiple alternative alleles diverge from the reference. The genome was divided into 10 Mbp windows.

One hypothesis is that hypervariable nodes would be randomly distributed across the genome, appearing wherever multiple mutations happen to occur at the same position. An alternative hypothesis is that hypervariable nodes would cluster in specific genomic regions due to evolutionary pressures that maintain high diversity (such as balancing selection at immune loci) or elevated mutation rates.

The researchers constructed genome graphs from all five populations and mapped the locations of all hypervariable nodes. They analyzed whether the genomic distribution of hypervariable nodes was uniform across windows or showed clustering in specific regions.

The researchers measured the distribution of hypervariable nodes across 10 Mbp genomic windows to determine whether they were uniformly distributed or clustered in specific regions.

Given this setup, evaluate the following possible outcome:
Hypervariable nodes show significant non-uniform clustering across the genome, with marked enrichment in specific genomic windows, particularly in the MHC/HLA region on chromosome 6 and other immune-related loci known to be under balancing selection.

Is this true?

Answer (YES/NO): NO